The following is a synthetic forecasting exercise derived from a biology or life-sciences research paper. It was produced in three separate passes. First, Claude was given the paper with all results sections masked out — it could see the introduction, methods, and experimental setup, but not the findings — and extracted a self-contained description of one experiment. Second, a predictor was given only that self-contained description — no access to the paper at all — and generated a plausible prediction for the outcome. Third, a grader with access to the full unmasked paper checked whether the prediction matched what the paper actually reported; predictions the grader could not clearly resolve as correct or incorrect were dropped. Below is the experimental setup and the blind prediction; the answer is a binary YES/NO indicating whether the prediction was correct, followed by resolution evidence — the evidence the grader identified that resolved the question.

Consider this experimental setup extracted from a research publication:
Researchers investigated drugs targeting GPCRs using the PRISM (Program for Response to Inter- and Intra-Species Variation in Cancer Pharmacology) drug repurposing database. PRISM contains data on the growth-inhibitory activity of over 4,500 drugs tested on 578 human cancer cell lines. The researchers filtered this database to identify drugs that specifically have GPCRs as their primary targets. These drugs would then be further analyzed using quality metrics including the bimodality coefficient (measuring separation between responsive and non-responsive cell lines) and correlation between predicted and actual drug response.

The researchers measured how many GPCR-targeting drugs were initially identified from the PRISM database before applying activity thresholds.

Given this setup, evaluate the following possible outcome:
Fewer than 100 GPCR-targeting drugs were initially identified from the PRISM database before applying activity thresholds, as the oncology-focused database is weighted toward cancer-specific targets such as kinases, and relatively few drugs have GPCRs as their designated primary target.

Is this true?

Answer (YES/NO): YES